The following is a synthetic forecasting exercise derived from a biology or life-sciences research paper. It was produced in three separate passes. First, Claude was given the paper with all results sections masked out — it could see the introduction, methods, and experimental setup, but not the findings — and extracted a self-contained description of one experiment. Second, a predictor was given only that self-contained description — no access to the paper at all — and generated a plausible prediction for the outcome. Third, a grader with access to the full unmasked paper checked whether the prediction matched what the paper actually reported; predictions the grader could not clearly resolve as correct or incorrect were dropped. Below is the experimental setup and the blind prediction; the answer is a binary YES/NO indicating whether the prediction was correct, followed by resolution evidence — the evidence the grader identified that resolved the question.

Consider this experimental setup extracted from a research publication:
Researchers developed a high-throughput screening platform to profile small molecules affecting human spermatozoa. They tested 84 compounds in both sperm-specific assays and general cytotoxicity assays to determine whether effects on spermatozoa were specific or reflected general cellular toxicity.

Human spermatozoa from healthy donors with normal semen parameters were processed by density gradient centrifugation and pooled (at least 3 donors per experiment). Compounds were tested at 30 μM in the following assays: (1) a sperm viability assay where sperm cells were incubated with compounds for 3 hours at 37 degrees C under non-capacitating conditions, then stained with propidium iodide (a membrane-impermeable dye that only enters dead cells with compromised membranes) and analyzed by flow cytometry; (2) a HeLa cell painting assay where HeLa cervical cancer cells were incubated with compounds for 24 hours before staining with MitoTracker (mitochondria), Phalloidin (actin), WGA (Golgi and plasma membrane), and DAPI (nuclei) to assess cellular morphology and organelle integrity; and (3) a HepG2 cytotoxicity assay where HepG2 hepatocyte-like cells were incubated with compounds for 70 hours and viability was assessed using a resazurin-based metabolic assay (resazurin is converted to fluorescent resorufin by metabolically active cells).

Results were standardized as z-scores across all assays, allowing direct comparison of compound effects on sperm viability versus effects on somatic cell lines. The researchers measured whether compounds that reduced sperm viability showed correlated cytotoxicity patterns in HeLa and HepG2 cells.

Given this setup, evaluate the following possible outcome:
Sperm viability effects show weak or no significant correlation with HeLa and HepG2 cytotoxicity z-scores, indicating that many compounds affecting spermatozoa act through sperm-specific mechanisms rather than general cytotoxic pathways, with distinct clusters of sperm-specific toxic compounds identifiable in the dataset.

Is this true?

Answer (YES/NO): NO